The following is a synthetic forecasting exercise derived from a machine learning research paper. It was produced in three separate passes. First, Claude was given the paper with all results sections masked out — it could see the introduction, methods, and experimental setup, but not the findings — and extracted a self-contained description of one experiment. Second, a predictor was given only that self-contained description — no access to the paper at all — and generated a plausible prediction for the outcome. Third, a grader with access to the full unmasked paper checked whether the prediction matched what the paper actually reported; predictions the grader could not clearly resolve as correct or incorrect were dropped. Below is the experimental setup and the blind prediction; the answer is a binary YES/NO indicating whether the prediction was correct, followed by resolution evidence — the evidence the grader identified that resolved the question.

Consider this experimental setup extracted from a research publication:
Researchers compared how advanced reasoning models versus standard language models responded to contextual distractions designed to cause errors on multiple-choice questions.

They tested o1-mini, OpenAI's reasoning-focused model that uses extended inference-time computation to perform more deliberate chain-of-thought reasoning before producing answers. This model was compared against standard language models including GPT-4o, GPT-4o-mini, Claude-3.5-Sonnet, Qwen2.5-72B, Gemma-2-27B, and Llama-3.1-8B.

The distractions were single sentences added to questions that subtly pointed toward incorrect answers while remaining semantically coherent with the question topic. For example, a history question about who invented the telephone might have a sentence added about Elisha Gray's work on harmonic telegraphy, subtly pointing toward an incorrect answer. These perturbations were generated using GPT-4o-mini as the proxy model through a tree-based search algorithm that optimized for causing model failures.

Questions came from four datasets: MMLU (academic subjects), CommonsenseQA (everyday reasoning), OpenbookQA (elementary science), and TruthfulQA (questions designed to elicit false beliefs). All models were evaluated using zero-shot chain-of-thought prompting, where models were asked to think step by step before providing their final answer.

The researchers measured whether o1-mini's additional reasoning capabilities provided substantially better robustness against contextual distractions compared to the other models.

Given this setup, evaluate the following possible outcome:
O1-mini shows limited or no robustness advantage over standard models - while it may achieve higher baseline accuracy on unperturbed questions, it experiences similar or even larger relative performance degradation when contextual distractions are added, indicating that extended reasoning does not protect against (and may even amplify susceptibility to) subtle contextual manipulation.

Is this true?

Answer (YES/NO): NO